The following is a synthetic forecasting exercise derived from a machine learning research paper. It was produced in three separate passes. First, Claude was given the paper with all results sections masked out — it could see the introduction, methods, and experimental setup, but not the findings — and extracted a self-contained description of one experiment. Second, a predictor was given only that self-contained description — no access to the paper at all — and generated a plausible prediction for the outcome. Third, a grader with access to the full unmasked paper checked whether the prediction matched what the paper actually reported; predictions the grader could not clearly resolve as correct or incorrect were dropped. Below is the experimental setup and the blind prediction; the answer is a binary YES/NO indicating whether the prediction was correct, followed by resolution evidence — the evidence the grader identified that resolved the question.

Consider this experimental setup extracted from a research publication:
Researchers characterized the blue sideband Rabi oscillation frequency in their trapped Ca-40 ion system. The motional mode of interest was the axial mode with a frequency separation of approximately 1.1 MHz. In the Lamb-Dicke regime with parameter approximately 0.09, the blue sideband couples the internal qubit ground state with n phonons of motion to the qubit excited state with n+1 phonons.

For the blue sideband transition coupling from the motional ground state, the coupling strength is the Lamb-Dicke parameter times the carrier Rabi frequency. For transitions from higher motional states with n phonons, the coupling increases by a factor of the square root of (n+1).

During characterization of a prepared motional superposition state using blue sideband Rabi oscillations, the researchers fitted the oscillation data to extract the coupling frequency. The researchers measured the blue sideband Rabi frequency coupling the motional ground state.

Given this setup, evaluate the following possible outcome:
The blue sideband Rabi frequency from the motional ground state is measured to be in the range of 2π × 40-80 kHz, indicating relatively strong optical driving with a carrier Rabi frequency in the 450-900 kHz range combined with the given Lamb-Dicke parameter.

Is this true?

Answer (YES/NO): NO